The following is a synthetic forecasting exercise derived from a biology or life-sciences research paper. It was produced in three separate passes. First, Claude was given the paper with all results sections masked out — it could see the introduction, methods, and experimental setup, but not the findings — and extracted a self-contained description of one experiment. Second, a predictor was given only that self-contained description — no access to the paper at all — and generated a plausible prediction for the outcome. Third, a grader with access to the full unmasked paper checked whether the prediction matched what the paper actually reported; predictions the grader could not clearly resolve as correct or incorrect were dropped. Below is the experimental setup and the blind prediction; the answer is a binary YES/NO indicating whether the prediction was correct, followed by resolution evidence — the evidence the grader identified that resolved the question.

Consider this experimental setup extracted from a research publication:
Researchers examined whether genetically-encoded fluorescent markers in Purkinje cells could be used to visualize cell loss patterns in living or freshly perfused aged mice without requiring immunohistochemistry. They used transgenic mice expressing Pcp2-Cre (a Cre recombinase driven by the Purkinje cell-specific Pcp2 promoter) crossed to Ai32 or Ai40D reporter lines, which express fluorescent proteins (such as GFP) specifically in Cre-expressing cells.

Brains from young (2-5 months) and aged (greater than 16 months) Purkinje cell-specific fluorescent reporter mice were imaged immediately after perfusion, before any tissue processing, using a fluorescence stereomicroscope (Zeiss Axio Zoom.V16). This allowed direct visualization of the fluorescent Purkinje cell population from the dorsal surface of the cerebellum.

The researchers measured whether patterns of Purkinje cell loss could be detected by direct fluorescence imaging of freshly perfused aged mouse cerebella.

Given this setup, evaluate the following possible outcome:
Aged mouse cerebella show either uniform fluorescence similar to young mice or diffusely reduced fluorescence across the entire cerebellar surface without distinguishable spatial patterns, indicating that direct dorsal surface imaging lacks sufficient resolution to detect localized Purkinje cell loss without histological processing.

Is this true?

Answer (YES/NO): NO